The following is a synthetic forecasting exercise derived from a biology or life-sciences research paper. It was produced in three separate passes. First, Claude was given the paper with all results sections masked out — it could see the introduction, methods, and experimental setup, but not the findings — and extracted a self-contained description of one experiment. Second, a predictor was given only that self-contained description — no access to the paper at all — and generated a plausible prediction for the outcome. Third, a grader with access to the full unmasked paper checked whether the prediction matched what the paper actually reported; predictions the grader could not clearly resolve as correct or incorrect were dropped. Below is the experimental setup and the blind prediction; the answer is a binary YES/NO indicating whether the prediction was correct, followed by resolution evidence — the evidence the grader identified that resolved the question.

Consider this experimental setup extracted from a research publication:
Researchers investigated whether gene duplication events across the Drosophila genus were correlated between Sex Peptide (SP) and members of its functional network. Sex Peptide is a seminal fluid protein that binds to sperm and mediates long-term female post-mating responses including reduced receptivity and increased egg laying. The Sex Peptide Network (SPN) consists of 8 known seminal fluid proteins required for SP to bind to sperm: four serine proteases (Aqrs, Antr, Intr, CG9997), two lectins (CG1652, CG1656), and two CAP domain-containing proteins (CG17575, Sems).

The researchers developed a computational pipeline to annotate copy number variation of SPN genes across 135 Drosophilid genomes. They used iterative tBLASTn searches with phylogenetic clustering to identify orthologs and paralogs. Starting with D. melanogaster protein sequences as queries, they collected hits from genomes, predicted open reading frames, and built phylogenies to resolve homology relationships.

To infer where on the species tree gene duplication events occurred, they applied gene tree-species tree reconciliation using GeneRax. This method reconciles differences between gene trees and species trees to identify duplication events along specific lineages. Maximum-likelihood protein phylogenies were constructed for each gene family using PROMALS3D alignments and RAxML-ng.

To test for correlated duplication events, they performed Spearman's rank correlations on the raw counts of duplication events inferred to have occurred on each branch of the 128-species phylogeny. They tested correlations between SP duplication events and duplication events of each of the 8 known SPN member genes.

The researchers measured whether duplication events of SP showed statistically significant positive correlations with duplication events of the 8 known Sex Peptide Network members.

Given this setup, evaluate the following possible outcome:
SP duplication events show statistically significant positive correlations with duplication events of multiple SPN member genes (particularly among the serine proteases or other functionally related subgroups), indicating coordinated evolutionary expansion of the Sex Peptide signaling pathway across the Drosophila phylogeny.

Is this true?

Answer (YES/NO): NO